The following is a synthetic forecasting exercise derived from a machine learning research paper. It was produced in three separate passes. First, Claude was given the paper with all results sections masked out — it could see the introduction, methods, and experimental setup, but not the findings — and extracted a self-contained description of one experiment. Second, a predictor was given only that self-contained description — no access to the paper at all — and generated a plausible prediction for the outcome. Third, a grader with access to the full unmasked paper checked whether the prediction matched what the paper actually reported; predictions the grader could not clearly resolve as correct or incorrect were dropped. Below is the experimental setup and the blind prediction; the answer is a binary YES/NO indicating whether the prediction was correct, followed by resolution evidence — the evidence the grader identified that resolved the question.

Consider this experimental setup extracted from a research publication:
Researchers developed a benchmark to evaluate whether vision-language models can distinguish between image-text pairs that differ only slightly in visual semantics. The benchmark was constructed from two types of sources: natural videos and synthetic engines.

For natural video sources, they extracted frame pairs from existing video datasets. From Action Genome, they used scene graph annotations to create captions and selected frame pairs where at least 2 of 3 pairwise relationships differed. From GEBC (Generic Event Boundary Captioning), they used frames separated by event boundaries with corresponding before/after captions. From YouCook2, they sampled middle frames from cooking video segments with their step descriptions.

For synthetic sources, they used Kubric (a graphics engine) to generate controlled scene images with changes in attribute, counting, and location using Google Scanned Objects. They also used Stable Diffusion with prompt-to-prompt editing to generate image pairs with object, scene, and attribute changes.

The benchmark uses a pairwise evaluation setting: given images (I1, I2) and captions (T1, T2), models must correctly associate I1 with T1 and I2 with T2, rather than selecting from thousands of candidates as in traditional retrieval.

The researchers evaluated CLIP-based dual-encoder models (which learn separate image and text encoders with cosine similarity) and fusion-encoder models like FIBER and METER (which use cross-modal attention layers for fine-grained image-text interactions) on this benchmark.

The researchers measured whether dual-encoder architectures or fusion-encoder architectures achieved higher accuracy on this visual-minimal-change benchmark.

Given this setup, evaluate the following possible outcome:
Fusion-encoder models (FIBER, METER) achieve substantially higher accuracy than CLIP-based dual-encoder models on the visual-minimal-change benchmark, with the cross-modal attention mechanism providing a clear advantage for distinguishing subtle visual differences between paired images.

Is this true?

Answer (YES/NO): YES